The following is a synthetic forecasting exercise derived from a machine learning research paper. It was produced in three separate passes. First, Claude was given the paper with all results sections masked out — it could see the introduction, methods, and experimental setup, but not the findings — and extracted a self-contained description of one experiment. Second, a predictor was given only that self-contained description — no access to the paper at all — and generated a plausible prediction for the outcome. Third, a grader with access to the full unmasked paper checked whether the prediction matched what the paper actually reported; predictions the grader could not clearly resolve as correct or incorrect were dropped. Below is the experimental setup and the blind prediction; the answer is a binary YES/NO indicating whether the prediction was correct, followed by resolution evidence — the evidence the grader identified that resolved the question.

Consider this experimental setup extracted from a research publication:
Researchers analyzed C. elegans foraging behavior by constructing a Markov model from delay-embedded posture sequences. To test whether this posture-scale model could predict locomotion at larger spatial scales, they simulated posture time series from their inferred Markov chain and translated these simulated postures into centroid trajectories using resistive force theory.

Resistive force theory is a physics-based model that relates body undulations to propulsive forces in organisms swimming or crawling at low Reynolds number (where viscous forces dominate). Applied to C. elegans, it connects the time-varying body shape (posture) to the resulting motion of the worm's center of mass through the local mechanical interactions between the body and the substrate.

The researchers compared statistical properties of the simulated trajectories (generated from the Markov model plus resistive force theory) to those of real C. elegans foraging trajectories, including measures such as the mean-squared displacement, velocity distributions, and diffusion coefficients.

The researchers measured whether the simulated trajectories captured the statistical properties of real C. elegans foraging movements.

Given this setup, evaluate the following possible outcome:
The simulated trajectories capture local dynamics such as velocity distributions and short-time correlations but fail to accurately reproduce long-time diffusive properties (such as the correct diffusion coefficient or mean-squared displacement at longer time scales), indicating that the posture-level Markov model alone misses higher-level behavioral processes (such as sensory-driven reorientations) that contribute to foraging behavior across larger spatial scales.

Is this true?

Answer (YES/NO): NO